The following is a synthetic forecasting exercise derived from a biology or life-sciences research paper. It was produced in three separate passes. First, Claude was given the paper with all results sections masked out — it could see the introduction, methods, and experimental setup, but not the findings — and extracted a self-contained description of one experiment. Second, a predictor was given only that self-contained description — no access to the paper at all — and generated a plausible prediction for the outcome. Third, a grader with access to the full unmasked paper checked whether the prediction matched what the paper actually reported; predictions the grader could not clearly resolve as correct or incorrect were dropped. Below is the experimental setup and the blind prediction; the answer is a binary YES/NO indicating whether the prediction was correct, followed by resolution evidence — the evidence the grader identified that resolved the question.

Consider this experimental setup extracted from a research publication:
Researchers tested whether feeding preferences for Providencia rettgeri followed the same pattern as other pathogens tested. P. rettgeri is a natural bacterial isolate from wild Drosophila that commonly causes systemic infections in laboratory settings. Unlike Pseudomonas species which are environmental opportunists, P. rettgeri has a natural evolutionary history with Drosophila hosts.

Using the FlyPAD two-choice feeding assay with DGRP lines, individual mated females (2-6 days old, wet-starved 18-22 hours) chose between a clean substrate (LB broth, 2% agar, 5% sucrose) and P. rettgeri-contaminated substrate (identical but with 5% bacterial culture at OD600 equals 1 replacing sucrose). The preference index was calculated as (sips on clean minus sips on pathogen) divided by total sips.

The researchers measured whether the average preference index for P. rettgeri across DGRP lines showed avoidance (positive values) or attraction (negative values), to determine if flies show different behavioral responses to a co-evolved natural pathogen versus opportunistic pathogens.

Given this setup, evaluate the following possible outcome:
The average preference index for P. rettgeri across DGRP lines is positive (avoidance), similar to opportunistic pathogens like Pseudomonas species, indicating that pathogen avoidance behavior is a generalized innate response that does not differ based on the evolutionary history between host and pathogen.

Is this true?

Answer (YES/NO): NO